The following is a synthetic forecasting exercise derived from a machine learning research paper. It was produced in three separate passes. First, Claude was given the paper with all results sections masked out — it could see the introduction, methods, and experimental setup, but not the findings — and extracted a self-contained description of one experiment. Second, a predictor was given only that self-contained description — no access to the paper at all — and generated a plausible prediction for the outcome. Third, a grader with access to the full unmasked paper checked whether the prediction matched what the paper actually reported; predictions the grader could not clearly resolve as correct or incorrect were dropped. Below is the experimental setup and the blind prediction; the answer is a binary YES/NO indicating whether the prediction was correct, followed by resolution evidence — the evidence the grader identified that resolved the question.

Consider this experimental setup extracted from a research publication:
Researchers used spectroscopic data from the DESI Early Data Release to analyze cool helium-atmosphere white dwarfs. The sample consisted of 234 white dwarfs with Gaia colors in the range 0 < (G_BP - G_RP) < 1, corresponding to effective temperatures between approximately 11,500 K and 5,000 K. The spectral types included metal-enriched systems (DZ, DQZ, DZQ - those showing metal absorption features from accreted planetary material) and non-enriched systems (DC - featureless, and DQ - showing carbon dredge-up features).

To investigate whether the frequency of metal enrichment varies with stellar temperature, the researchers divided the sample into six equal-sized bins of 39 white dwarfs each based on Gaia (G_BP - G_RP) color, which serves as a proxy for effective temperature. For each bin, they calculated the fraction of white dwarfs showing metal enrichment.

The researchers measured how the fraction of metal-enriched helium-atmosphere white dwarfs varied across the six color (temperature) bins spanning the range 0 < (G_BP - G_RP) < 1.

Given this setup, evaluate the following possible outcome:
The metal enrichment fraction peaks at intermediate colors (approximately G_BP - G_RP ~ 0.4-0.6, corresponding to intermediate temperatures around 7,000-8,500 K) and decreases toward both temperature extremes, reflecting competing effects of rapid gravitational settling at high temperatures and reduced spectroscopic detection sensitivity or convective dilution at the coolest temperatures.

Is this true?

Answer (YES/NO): NO